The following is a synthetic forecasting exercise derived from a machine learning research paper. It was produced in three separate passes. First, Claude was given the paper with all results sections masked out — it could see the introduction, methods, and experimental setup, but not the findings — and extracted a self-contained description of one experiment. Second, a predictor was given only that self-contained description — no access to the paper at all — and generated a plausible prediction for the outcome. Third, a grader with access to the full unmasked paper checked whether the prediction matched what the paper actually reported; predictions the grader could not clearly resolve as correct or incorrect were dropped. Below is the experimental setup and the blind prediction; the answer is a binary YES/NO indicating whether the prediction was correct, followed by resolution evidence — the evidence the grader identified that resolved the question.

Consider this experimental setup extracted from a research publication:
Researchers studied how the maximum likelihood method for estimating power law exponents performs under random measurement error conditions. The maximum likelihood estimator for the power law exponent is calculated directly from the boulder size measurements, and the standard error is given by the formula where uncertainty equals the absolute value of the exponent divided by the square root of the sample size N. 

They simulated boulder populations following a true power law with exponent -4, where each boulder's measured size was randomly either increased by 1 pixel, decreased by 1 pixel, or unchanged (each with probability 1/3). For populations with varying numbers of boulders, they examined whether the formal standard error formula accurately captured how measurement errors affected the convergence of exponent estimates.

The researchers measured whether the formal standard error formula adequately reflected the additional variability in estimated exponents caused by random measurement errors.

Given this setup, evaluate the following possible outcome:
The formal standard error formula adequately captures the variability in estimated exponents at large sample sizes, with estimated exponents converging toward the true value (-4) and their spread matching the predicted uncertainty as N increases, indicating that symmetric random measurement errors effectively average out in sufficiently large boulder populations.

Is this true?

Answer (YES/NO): NO